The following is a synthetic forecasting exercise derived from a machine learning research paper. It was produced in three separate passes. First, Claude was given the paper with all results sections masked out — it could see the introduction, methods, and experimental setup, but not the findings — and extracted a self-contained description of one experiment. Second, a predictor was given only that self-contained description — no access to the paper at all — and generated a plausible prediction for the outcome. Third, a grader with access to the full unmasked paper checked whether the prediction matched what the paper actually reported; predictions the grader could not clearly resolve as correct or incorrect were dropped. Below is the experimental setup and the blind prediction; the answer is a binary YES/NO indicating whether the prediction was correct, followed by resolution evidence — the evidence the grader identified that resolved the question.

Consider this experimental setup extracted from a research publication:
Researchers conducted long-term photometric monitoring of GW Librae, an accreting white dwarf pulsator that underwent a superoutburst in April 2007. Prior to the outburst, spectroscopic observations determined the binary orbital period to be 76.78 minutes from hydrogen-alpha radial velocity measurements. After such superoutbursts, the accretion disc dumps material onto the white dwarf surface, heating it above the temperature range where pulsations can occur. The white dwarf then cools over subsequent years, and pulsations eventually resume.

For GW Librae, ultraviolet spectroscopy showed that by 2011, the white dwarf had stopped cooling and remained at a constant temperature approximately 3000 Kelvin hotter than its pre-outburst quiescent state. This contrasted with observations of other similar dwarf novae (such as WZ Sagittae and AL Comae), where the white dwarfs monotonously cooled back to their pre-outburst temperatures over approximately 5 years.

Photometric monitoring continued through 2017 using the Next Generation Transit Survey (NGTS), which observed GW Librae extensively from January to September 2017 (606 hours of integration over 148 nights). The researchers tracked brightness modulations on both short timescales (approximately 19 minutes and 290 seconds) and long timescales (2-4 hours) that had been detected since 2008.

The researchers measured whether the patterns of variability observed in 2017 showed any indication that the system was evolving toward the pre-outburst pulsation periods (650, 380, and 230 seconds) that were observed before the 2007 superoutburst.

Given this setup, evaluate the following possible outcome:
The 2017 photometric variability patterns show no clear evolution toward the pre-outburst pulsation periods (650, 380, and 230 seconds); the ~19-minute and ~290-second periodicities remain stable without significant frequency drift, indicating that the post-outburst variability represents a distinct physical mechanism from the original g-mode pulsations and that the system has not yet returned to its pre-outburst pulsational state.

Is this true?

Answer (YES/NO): YES